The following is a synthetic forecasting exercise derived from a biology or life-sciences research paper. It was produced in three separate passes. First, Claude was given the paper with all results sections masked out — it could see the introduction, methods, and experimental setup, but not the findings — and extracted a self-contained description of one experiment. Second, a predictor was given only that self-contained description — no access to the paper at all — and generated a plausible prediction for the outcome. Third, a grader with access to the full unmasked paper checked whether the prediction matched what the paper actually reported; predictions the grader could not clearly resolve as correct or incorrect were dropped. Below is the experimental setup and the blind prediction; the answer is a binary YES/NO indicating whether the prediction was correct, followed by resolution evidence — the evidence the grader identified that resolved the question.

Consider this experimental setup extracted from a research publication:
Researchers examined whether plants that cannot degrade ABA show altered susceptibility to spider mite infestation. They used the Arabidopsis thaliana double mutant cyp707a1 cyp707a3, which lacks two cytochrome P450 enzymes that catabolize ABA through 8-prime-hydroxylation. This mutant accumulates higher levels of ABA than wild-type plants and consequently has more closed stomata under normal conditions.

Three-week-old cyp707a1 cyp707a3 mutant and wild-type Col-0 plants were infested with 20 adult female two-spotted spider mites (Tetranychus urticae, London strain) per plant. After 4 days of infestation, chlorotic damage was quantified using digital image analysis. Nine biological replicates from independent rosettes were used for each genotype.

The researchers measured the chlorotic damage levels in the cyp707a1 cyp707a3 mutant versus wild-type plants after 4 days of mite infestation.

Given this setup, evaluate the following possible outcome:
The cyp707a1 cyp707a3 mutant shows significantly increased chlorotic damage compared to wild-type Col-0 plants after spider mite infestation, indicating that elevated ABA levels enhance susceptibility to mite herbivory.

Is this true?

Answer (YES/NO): NO